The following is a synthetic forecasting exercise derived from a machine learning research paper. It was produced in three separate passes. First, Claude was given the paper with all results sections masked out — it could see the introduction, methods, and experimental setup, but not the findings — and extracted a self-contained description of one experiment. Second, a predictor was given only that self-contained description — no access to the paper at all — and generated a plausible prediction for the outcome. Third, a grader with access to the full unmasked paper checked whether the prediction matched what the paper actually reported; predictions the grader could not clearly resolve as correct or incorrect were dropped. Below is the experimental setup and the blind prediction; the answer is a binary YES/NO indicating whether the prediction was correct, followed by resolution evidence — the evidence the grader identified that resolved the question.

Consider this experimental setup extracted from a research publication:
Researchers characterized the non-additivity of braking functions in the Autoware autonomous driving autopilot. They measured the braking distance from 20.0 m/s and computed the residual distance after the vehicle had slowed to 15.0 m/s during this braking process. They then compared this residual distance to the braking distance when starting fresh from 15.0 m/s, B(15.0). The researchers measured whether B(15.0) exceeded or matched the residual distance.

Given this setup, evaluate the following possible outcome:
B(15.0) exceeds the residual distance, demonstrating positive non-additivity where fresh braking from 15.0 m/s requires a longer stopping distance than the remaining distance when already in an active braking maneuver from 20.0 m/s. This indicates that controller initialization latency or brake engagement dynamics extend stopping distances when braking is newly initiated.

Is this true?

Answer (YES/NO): YES